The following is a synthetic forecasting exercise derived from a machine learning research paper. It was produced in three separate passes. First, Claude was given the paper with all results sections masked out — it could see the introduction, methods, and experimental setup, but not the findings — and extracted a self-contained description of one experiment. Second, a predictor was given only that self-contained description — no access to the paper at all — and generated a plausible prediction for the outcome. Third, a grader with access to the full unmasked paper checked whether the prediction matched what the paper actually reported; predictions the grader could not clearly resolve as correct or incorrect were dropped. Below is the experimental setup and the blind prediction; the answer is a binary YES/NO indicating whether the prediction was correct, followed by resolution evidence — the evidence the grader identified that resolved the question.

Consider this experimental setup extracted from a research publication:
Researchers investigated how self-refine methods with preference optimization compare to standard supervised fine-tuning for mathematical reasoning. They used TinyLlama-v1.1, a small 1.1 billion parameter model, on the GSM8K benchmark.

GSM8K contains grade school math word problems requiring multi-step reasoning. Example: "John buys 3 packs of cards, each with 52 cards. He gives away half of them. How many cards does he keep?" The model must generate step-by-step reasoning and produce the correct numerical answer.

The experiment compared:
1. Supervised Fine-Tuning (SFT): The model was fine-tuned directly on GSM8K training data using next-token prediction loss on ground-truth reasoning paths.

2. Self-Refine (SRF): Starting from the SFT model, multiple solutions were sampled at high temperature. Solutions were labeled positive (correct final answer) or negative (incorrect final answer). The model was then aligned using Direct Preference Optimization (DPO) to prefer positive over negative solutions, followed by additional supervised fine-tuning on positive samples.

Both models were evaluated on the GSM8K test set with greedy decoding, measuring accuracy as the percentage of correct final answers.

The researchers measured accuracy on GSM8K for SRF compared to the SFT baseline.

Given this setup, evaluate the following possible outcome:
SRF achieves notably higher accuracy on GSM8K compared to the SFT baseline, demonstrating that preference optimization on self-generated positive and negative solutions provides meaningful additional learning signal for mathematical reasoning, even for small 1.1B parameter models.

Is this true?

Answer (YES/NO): NO